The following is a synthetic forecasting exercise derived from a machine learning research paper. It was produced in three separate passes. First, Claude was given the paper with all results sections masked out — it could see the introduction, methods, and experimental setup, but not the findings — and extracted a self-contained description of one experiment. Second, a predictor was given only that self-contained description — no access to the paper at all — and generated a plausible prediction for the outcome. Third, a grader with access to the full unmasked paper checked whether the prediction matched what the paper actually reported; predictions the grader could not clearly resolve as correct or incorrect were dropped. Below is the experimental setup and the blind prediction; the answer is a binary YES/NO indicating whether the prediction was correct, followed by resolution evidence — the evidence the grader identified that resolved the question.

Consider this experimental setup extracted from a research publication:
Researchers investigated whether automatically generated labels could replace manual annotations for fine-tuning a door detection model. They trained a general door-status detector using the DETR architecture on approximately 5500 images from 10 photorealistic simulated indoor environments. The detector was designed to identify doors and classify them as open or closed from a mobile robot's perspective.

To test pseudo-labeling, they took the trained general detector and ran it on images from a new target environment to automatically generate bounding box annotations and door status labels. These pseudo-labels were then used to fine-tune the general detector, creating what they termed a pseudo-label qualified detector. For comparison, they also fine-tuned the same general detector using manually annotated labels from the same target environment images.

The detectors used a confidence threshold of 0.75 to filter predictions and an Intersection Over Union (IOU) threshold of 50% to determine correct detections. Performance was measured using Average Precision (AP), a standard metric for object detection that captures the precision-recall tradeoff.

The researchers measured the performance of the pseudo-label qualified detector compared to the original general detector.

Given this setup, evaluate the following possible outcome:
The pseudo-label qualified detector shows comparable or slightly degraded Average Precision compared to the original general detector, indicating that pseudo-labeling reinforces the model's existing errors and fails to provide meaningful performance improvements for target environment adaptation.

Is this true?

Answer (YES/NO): NO